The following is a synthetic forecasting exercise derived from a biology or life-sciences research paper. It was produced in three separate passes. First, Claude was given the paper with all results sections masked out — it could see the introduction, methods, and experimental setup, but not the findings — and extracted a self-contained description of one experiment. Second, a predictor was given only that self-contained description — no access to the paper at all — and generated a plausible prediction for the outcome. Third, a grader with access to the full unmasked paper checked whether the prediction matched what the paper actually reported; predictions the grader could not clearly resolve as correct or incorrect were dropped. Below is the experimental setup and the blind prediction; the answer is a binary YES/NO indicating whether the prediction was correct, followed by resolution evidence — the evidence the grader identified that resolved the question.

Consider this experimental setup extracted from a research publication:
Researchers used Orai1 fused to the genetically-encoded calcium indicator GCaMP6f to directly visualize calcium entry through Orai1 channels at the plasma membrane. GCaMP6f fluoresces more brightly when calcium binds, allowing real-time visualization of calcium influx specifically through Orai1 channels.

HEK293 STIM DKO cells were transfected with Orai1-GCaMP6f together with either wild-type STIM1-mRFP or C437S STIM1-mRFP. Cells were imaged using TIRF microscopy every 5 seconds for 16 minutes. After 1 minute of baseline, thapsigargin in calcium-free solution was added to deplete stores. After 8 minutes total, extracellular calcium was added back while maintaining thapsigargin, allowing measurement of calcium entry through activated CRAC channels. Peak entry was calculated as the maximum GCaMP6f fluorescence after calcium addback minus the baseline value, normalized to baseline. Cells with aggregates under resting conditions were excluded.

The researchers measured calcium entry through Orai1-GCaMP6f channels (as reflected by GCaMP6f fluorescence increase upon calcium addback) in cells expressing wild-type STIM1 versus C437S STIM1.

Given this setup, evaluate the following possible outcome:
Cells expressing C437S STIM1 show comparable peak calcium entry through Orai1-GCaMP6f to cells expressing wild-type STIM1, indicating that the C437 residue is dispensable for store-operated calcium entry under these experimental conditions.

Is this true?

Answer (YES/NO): NO